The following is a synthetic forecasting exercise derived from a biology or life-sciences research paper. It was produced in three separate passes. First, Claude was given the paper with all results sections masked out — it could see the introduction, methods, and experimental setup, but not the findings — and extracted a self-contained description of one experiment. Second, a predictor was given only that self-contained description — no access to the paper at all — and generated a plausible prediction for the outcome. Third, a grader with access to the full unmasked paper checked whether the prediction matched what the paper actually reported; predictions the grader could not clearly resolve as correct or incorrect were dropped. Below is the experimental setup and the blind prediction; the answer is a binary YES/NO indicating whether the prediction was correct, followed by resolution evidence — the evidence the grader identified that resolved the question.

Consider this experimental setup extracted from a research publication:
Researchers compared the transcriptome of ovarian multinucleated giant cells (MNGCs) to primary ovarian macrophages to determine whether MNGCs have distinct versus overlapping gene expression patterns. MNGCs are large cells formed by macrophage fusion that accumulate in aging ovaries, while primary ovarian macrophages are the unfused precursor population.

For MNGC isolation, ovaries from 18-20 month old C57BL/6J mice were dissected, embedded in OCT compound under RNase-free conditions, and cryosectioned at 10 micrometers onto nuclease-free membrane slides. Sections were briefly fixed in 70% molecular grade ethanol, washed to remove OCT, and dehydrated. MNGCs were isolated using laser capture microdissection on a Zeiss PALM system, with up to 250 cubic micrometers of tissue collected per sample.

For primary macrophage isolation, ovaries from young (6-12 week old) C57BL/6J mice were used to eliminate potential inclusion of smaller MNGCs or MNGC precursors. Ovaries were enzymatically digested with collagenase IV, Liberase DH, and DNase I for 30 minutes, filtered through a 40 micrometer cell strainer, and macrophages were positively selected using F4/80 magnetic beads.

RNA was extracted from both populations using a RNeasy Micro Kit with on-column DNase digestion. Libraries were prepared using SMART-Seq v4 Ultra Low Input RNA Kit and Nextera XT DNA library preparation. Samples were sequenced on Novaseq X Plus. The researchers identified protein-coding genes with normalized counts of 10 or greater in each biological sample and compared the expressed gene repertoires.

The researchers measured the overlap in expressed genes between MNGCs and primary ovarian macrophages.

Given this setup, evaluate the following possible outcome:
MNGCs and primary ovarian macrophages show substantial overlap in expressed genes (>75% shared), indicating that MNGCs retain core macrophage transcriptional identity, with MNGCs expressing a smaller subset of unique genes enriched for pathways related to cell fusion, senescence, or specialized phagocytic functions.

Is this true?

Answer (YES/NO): NO